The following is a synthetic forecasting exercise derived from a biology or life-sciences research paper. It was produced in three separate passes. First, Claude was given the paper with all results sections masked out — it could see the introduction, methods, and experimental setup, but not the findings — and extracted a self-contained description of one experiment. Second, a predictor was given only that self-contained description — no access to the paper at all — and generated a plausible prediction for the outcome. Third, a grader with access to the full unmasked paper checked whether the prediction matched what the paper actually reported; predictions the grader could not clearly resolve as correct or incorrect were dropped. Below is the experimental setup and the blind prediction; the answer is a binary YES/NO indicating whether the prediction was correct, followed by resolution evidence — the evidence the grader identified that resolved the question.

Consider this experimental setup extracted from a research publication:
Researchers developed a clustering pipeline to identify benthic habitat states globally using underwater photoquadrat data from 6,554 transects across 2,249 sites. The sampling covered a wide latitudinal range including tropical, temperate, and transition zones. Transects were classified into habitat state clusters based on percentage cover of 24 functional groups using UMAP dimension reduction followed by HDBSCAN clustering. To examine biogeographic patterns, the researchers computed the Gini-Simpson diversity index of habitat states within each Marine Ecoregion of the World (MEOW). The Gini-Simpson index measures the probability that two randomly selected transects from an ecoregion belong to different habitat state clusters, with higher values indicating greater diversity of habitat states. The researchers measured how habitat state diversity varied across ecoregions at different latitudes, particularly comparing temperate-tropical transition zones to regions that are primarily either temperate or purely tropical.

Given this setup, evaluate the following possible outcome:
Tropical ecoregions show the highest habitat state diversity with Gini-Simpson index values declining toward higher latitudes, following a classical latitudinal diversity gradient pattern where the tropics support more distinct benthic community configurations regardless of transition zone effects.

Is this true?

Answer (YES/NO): NO